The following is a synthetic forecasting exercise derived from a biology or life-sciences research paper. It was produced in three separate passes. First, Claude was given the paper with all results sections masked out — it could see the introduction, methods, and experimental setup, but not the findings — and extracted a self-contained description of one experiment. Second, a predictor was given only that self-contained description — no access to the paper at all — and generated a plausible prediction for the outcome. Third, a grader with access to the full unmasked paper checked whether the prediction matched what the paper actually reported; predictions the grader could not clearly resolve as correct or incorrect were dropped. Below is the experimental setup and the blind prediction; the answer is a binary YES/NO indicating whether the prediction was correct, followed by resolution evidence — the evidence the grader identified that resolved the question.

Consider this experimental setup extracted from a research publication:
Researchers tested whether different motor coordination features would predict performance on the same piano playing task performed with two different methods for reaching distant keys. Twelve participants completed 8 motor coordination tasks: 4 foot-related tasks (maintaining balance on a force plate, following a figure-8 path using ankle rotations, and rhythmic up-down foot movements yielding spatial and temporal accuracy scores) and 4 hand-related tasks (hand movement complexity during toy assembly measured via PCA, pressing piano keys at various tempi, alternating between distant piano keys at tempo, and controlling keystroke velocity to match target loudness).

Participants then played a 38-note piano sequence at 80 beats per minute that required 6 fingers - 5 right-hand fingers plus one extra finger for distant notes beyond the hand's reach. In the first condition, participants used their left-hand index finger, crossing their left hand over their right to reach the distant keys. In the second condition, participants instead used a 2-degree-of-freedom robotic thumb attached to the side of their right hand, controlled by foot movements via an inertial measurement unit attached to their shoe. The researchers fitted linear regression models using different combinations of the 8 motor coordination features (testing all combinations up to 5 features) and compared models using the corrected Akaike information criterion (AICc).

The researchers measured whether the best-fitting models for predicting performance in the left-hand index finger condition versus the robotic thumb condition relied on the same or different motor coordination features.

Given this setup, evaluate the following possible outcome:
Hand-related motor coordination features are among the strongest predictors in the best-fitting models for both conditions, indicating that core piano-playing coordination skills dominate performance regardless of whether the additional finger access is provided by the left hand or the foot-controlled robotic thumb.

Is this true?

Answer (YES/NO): NO